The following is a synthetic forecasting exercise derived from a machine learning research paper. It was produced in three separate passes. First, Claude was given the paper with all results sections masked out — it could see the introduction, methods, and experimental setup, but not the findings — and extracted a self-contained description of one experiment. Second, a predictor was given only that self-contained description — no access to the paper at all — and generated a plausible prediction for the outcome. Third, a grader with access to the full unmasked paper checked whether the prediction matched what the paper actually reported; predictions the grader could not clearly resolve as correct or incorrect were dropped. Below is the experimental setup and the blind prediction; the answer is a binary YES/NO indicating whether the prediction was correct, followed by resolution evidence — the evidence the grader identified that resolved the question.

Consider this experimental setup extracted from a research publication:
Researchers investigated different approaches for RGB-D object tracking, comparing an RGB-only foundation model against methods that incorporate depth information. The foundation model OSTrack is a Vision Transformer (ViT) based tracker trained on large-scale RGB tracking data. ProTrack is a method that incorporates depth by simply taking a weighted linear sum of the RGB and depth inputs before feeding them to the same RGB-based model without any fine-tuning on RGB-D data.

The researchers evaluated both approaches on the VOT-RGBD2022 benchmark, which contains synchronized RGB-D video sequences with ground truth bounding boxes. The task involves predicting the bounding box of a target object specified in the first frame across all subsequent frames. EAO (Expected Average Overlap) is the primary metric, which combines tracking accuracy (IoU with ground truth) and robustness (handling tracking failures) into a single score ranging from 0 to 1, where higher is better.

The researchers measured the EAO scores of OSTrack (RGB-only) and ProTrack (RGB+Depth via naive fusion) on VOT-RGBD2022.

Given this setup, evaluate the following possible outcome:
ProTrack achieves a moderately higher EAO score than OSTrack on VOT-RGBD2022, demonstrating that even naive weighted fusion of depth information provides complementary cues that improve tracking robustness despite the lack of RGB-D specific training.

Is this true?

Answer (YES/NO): NO